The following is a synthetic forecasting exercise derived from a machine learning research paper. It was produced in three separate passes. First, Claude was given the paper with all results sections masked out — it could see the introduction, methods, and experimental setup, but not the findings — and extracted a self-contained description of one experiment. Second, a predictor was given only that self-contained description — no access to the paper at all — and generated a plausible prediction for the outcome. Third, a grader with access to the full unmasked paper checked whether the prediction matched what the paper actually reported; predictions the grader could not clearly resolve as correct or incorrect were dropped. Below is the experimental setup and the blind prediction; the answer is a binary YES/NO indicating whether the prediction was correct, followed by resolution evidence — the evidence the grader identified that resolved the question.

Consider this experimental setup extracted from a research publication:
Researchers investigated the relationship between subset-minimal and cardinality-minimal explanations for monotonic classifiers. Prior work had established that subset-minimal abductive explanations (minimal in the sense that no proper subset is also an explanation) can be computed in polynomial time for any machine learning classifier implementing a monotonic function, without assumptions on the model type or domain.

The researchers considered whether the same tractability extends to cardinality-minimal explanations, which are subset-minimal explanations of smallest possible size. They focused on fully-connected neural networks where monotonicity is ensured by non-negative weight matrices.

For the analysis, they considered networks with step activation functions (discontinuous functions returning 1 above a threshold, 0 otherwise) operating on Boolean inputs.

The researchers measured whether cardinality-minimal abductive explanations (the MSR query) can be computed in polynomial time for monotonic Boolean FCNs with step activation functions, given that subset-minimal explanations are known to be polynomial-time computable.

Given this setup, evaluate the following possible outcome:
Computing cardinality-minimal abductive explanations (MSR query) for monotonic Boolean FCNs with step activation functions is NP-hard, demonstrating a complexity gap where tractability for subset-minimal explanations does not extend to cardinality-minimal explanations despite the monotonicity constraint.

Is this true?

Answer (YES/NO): YES